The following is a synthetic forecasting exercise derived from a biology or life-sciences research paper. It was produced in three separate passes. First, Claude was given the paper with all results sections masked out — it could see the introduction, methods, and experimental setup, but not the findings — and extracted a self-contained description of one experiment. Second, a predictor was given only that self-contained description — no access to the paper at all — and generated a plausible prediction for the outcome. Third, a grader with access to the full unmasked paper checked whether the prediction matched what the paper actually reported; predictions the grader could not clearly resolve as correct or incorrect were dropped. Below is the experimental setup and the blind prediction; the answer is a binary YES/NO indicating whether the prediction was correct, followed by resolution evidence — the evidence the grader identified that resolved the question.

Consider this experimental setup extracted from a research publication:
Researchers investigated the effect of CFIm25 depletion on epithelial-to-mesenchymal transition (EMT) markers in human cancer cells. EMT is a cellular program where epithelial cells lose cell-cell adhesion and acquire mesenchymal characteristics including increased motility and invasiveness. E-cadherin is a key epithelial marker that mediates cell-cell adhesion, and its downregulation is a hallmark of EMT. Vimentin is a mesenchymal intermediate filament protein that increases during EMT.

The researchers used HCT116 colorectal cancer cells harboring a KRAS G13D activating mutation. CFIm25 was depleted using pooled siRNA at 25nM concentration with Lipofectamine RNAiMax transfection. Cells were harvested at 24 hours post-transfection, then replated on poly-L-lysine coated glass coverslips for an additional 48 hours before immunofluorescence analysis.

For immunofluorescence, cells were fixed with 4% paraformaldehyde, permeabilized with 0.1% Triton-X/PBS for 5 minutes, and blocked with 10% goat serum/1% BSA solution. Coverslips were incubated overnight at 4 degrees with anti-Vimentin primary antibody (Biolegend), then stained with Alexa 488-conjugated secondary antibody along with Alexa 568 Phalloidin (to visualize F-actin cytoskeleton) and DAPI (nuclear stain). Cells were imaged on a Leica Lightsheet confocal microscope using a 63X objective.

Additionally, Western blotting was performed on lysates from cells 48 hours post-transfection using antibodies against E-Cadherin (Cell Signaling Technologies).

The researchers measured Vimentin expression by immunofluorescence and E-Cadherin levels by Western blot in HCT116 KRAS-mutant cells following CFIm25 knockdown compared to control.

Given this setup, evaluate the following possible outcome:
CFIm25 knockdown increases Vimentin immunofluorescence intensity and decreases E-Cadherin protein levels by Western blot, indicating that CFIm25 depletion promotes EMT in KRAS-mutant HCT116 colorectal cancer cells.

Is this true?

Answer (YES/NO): YES